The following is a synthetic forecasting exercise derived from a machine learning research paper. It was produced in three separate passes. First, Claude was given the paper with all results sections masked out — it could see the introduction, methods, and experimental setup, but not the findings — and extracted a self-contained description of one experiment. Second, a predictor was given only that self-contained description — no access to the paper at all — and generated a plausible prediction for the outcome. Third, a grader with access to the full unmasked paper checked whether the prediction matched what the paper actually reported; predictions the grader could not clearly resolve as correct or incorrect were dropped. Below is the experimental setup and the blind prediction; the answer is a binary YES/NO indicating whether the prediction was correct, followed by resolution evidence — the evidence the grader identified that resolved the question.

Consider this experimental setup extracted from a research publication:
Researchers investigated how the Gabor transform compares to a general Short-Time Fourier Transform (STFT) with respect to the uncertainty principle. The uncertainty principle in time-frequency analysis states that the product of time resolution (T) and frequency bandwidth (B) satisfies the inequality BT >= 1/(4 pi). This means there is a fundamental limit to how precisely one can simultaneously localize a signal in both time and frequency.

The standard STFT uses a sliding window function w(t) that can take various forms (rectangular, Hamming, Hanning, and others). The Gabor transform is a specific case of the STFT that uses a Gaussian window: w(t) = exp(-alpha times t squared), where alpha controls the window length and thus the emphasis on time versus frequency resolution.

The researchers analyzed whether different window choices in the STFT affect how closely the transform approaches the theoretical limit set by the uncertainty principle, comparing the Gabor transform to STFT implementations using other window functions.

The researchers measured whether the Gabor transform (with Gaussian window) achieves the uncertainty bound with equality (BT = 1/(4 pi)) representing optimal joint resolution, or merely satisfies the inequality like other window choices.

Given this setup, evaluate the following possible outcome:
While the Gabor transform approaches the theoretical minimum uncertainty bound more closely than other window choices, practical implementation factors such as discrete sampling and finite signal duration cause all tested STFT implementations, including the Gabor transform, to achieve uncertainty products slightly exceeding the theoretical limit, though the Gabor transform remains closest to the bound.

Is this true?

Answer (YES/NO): NO